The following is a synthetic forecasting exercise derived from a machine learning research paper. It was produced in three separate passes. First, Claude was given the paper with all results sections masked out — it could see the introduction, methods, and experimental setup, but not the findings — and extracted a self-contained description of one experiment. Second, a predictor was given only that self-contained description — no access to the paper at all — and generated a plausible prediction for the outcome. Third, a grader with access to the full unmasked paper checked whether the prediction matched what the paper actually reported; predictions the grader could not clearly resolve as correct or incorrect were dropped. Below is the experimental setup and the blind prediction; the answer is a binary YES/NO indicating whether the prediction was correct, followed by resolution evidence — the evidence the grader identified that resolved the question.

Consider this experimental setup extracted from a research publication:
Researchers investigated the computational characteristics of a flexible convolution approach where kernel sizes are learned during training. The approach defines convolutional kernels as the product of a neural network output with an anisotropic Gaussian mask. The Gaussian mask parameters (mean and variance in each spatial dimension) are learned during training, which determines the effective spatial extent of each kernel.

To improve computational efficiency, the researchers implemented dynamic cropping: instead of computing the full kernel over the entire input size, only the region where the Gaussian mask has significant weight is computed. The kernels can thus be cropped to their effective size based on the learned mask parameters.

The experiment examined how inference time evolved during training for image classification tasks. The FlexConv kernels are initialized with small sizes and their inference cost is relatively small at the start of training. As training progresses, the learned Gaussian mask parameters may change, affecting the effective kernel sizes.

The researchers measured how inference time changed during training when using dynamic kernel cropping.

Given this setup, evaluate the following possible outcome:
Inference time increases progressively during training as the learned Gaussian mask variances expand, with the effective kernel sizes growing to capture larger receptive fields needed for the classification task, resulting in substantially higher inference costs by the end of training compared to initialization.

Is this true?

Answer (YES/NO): YES